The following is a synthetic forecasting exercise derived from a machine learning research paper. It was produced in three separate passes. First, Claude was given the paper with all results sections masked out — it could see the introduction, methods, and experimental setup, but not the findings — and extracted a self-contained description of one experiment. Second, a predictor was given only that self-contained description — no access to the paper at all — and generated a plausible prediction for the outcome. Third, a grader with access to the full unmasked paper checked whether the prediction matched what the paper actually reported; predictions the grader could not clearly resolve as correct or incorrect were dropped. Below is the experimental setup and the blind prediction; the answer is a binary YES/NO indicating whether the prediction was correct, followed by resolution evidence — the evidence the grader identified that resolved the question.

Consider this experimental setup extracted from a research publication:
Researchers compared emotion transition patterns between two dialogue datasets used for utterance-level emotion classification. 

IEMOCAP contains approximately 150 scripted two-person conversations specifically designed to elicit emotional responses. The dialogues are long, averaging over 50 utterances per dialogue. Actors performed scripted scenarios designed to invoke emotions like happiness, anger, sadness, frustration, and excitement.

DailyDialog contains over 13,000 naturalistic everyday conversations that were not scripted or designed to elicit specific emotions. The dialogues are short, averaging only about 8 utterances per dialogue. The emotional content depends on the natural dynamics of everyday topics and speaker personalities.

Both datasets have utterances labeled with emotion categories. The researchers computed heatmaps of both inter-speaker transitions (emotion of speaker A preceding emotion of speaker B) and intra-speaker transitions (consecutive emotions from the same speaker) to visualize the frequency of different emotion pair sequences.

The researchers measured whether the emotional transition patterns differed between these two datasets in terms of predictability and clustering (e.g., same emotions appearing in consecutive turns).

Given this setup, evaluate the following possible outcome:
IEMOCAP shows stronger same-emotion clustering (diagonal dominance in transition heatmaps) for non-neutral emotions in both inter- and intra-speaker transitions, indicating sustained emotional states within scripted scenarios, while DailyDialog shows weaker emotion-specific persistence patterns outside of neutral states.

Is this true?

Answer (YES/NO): YES